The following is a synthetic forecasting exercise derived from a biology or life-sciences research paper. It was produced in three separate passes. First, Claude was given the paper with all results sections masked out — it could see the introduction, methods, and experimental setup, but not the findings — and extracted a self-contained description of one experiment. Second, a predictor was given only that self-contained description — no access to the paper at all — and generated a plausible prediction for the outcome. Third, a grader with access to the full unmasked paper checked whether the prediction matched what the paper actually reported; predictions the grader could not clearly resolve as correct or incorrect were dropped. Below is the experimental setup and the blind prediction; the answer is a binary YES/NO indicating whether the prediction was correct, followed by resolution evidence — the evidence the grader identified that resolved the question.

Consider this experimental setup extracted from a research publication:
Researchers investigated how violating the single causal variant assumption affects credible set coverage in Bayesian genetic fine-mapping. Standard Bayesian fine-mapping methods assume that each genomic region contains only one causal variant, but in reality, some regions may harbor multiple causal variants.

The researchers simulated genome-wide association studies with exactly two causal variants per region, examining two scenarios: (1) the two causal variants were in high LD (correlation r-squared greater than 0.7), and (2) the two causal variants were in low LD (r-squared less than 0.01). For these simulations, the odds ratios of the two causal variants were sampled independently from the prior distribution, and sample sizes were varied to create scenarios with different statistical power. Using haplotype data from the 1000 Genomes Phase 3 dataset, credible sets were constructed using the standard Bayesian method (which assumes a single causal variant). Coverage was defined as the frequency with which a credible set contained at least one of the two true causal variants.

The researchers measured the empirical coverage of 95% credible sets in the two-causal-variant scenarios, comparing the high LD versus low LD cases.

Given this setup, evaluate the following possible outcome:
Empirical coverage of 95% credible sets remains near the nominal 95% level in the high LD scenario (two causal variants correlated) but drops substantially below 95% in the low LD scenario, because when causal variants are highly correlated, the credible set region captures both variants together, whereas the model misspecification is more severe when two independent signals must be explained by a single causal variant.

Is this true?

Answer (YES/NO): NO